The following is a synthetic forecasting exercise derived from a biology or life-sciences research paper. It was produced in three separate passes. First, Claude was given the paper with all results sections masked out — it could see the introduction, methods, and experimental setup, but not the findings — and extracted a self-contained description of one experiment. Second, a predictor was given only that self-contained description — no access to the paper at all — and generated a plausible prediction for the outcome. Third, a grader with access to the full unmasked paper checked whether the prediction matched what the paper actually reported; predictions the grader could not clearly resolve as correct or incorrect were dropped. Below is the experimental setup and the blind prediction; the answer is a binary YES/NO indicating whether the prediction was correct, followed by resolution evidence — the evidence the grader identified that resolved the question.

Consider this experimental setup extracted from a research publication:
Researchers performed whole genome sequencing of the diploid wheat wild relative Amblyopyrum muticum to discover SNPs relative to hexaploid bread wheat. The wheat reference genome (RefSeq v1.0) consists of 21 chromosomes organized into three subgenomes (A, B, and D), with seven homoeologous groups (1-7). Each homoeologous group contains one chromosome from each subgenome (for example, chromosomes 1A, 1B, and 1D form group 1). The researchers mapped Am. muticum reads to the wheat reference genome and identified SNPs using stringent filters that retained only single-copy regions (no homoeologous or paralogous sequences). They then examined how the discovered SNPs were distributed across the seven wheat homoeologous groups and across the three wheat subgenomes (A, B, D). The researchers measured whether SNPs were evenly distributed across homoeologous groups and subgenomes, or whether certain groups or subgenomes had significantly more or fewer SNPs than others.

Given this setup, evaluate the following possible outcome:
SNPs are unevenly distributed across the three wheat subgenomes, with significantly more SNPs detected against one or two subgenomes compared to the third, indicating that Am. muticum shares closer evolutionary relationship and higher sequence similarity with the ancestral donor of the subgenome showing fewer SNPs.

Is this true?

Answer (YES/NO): NO